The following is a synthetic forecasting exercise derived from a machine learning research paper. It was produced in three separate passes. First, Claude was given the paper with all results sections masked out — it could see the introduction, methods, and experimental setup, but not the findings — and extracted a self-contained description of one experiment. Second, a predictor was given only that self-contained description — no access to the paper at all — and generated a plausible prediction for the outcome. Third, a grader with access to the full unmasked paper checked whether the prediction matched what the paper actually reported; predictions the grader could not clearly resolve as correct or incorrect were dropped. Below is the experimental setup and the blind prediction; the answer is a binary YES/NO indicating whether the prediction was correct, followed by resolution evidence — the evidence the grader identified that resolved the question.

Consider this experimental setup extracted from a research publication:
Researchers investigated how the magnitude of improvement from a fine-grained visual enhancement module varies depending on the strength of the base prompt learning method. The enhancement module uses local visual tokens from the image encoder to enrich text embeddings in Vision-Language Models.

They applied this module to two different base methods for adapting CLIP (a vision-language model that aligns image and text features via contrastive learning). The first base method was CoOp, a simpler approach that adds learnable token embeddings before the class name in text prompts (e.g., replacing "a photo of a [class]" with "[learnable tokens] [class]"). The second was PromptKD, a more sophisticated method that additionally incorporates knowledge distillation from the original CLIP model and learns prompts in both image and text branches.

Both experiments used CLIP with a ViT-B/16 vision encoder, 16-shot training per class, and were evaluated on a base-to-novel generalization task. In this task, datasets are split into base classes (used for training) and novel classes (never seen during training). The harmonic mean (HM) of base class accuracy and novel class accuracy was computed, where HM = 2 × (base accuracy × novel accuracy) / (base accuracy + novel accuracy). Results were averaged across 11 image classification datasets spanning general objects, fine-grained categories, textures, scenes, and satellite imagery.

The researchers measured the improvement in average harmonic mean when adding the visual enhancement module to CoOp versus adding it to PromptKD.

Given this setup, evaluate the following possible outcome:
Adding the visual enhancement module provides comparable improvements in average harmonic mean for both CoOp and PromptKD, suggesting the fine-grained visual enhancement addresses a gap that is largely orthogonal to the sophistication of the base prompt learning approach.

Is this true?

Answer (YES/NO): NO